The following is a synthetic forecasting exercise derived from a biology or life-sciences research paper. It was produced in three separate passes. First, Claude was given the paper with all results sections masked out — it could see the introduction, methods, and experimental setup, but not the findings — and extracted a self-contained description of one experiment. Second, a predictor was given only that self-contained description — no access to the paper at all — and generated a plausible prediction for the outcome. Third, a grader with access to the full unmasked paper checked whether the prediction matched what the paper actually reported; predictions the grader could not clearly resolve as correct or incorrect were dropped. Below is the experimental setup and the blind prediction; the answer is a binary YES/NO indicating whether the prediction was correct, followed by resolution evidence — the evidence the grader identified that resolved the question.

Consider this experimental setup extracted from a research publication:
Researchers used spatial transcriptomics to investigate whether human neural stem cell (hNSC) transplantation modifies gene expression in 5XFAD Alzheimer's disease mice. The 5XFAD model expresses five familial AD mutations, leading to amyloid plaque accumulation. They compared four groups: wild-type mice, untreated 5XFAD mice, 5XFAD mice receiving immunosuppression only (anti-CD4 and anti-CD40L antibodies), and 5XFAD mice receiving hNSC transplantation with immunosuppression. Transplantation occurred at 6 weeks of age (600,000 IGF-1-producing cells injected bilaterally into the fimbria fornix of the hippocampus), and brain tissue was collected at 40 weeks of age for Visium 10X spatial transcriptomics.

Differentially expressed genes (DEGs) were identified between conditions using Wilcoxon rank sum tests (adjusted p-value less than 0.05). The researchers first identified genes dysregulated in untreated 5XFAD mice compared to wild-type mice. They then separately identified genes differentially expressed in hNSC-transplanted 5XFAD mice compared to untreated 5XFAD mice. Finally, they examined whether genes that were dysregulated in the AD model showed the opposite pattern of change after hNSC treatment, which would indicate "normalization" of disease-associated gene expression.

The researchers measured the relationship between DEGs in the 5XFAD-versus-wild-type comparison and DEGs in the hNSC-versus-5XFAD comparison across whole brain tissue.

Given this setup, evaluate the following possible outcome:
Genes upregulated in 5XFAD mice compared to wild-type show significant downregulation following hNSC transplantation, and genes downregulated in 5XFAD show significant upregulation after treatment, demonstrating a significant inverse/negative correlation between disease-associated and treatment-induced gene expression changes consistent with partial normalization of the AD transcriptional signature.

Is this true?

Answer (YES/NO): NO